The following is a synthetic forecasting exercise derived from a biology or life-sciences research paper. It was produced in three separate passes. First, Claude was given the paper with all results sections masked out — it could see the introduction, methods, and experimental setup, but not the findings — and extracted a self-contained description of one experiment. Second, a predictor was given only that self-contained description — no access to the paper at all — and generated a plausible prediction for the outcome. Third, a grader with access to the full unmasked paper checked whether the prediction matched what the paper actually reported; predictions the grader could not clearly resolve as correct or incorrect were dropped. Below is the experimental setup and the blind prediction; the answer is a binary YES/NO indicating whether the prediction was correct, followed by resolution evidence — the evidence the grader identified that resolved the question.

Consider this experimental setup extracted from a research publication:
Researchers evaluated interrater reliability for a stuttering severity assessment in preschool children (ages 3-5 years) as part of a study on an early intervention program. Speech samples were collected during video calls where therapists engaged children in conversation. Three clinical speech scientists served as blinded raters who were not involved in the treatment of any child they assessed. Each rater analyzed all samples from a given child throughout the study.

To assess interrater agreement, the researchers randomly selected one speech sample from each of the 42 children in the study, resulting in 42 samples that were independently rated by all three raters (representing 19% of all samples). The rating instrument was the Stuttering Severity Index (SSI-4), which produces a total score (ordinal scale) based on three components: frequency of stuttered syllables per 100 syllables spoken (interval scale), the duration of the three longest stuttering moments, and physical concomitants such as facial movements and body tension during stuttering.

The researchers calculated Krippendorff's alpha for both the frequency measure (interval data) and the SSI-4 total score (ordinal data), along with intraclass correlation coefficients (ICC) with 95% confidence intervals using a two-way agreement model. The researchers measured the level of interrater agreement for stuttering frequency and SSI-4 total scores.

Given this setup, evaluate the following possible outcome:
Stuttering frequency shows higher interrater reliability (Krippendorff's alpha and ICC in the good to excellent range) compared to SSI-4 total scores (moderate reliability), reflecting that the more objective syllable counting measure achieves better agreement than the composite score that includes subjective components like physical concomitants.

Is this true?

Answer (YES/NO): NO